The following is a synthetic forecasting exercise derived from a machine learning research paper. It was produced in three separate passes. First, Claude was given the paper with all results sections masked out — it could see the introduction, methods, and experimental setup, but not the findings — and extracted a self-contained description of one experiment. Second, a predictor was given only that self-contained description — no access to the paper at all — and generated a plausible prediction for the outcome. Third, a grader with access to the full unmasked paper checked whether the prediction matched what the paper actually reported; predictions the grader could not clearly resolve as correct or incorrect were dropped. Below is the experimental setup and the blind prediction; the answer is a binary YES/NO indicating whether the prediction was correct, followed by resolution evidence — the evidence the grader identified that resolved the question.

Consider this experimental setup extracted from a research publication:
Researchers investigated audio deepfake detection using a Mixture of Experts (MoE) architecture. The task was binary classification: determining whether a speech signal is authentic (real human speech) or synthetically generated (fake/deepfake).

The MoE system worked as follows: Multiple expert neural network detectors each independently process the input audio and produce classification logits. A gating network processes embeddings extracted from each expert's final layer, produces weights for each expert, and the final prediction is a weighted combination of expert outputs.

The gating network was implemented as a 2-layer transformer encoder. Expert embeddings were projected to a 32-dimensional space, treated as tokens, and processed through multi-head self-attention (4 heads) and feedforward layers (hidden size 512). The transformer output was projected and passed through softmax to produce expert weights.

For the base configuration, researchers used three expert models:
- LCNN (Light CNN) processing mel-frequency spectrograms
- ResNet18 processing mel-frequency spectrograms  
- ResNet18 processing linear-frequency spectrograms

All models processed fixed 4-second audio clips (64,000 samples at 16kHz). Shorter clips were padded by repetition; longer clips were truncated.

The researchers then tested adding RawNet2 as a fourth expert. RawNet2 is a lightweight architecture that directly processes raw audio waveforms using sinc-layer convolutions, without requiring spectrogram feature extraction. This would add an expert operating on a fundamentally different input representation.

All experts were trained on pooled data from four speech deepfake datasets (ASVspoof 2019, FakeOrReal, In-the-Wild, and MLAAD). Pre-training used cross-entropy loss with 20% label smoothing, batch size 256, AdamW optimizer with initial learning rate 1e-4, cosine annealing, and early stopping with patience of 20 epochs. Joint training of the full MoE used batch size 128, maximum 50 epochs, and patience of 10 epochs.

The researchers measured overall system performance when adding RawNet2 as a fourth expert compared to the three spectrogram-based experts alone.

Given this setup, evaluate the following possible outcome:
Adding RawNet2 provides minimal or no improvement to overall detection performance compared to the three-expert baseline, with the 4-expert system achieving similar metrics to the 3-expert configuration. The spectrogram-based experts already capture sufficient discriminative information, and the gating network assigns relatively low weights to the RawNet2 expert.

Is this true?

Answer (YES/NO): NO